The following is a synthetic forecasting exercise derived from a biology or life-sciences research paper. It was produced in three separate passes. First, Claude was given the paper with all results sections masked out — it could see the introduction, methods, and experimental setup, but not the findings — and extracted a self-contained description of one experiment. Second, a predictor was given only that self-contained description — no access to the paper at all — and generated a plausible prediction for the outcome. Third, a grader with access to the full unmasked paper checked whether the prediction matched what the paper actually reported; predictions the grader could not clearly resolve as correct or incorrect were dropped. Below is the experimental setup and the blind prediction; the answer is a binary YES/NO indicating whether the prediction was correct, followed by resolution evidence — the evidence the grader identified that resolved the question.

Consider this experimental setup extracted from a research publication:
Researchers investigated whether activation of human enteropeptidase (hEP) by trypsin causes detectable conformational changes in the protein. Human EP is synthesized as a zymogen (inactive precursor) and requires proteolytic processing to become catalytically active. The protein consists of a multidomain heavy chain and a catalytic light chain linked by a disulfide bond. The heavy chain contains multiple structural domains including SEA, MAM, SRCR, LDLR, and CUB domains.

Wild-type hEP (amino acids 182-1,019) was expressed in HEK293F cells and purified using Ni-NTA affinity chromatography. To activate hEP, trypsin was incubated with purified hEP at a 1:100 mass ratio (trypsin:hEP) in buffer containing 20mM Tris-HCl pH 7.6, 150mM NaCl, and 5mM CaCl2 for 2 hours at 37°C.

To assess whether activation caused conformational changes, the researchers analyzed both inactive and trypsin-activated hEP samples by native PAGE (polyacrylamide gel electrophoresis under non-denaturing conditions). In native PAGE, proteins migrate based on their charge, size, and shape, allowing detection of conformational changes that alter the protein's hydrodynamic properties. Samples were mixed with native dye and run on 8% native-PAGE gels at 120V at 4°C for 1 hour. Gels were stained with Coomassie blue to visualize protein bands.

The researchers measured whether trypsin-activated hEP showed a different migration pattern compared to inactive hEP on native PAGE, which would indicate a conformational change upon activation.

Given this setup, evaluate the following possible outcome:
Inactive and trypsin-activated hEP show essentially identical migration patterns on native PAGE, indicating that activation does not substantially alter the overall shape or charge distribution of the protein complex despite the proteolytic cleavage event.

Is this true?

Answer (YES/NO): NO